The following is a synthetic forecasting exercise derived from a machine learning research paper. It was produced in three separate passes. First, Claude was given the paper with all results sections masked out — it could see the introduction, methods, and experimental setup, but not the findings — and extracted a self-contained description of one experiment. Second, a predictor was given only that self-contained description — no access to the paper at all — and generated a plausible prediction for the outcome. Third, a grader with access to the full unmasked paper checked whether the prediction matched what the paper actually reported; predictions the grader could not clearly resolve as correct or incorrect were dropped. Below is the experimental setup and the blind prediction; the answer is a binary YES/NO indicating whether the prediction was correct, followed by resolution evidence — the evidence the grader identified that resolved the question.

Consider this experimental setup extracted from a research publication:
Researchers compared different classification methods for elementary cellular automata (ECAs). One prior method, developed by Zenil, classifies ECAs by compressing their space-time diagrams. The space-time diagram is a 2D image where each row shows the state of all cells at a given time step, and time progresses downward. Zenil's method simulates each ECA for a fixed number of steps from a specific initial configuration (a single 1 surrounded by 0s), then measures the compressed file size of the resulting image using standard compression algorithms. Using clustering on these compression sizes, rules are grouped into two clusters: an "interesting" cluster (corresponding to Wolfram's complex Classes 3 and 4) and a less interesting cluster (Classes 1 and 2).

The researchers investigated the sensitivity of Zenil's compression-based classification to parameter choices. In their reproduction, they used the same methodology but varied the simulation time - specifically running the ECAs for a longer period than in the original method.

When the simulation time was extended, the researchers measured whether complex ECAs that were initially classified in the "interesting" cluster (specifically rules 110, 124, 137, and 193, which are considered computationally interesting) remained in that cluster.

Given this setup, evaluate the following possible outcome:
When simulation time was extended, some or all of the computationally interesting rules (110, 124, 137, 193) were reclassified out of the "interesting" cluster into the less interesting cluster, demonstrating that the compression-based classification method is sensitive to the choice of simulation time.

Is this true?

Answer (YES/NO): YES